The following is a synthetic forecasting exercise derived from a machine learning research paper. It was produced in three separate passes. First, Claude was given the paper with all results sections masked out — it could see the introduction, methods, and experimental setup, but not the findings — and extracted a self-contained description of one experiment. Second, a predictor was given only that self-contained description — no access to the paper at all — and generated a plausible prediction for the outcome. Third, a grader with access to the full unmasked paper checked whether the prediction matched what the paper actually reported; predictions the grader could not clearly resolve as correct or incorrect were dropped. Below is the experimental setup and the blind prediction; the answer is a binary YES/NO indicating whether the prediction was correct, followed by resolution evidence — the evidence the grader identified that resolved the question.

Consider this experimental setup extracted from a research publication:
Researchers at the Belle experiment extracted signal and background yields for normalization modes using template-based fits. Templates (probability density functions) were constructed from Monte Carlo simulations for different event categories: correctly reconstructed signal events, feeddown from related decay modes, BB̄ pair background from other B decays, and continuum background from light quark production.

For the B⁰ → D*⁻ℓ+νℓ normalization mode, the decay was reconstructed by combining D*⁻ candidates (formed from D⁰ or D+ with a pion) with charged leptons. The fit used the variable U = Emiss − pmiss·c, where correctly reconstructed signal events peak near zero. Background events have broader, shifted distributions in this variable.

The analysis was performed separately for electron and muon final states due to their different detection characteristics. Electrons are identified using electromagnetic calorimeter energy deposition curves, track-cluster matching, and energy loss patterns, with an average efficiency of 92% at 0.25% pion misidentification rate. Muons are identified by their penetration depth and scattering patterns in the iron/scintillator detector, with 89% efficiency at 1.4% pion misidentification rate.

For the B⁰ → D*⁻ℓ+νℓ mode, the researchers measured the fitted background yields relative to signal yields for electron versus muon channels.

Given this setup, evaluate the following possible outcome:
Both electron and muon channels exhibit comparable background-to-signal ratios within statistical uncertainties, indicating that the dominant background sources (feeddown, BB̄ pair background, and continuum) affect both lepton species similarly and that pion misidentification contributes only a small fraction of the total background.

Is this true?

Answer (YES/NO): YES